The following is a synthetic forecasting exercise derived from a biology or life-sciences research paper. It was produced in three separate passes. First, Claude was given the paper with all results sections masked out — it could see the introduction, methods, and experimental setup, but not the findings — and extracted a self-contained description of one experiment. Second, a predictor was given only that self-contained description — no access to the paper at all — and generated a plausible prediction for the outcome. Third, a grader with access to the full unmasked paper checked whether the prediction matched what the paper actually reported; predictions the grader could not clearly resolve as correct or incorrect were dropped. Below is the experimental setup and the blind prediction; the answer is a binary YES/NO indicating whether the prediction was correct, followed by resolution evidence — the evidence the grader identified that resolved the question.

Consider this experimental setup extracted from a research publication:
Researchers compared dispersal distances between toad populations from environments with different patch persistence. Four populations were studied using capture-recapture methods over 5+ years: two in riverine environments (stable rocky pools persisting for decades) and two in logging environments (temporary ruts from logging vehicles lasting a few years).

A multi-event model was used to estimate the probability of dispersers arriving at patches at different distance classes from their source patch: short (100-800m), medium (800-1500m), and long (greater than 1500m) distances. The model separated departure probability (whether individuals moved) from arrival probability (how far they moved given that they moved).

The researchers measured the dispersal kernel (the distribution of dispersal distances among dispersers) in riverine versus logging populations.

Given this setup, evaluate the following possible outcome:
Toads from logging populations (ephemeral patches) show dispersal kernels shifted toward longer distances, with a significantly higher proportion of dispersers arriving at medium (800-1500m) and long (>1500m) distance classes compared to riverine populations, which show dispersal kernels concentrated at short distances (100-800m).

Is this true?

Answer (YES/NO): YES